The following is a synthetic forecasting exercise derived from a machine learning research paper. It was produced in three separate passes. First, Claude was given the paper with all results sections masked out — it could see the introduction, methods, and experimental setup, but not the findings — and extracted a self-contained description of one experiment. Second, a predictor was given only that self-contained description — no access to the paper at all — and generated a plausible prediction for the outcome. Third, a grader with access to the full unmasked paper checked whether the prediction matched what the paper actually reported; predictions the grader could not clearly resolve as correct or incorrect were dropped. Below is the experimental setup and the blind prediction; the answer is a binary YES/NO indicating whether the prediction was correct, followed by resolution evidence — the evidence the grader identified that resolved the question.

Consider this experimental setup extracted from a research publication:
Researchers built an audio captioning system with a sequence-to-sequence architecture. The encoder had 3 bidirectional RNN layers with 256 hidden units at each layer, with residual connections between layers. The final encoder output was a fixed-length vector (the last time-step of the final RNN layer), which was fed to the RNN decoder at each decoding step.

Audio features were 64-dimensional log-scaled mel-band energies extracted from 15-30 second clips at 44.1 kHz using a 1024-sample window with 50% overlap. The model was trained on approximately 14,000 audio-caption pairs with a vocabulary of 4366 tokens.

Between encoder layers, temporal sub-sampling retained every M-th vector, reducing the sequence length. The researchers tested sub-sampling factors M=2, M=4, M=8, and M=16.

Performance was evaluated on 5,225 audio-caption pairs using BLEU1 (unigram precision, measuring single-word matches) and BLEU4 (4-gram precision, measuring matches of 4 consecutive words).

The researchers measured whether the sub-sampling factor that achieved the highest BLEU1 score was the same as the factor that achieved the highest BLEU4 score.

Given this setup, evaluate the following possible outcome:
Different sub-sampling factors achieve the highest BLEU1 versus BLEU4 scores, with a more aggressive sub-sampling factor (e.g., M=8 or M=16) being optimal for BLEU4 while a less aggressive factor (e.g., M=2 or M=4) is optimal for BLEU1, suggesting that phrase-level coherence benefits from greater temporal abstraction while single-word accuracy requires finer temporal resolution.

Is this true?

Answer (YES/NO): NO